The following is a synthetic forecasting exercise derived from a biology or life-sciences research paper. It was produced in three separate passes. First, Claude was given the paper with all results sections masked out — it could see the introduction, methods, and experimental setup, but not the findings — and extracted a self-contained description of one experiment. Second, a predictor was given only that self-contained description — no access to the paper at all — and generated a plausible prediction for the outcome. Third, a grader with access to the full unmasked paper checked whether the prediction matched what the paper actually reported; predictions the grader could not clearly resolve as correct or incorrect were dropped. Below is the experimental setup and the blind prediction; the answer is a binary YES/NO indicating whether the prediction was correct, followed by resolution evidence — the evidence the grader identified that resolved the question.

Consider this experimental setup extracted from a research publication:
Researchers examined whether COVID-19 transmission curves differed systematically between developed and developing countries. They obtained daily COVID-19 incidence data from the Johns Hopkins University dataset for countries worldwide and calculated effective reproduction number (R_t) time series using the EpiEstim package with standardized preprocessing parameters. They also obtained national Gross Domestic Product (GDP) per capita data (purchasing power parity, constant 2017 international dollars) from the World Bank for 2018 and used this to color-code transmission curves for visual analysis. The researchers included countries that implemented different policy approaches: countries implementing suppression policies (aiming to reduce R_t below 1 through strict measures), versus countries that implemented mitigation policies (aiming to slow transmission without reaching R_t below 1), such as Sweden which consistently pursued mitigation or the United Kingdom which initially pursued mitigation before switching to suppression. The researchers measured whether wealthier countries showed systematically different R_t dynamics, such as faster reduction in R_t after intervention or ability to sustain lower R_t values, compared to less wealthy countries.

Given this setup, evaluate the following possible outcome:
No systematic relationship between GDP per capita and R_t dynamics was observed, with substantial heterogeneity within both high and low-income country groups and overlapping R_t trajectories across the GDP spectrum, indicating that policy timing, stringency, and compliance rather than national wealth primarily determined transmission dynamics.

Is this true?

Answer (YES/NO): NO